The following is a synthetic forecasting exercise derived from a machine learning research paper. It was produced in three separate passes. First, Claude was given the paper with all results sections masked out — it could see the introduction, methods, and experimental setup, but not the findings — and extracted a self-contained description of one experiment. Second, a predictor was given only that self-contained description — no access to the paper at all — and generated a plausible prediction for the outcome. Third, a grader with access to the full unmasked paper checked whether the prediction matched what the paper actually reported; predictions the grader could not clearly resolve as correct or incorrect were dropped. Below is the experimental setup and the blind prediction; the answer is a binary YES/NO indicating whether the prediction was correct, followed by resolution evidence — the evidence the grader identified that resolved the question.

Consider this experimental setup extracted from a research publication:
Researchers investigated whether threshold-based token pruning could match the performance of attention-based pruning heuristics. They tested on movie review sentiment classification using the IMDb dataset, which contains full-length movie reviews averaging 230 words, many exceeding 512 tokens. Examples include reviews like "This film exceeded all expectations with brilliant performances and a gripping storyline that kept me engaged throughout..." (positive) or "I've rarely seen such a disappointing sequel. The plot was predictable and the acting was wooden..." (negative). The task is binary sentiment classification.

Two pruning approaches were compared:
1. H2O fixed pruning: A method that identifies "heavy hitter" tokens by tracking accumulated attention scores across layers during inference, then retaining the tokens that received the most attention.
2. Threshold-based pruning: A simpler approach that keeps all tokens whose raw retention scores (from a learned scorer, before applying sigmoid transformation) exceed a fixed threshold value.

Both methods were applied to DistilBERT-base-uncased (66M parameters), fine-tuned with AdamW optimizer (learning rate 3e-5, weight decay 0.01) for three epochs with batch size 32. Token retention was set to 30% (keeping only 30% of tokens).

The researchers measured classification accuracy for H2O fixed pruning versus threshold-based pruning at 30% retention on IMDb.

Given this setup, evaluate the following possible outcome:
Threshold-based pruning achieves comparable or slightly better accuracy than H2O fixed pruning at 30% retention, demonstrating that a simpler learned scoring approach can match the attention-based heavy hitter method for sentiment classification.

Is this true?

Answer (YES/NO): YES